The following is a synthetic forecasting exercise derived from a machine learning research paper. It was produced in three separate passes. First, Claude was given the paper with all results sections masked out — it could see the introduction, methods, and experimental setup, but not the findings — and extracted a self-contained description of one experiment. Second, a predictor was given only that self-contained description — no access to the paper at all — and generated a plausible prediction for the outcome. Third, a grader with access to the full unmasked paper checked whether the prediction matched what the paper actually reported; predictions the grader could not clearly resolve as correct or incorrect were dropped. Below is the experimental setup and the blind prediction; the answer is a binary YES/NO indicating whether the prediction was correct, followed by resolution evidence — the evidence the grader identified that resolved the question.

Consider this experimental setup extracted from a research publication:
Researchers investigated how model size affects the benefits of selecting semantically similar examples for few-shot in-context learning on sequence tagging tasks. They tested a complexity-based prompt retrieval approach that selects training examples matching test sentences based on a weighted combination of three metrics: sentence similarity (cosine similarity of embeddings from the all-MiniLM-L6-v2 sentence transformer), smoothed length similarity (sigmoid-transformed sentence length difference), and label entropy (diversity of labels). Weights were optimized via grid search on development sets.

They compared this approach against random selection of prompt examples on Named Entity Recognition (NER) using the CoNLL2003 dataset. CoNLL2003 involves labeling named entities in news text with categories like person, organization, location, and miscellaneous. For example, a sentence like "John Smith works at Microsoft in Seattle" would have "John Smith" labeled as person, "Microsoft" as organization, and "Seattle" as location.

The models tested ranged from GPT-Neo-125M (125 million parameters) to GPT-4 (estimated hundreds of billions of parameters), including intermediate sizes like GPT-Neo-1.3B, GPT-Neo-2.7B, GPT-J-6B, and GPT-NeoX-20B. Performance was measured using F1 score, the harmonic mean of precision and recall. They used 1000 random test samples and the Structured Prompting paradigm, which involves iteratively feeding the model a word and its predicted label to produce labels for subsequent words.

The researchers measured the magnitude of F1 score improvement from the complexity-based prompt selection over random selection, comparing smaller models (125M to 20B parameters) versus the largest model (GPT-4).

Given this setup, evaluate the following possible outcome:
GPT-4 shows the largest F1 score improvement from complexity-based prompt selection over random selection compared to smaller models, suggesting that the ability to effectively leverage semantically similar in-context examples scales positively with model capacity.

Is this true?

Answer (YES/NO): NO